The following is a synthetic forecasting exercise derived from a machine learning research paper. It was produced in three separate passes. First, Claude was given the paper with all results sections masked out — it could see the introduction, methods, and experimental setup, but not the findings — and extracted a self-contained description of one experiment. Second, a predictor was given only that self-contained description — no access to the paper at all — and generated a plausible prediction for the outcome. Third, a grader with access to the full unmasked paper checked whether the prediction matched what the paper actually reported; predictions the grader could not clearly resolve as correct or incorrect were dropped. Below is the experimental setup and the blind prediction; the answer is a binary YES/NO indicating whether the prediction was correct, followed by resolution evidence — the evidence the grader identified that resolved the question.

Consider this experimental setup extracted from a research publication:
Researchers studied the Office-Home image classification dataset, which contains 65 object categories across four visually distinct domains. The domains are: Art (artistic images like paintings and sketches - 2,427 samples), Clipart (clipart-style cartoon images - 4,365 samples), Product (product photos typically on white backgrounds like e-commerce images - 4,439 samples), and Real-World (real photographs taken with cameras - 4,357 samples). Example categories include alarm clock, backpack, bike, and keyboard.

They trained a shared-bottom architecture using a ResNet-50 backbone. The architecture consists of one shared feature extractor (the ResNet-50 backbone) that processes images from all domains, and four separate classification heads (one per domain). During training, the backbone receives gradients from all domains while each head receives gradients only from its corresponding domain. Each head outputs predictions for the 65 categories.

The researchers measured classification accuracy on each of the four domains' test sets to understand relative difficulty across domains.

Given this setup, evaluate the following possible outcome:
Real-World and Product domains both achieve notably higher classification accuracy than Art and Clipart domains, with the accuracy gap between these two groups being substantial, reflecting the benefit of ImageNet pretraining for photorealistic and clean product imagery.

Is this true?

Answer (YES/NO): YES